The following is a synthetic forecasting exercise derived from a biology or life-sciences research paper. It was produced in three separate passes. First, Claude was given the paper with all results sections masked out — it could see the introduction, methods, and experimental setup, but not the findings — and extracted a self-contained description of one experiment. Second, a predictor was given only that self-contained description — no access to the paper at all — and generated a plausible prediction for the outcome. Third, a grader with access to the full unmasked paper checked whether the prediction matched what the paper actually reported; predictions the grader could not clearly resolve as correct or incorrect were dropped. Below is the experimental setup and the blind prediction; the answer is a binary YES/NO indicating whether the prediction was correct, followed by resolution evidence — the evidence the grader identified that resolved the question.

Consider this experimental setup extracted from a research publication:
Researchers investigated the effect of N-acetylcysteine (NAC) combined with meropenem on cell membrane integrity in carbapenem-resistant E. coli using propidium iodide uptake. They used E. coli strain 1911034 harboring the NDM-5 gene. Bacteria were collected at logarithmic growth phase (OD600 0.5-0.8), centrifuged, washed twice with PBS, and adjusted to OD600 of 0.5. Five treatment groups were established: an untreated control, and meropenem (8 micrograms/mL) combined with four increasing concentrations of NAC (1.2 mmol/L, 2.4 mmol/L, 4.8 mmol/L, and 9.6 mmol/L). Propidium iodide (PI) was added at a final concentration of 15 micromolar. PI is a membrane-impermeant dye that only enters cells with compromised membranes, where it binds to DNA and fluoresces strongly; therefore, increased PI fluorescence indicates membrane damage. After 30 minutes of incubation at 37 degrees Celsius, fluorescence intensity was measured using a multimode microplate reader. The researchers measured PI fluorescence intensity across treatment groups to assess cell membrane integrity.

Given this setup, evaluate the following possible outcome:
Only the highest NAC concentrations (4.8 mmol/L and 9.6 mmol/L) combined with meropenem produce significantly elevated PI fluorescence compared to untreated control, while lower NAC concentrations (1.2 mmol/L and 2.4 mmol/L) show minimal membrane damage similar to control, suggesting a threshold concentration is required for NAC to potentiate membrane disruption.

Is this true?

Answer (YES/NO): NO